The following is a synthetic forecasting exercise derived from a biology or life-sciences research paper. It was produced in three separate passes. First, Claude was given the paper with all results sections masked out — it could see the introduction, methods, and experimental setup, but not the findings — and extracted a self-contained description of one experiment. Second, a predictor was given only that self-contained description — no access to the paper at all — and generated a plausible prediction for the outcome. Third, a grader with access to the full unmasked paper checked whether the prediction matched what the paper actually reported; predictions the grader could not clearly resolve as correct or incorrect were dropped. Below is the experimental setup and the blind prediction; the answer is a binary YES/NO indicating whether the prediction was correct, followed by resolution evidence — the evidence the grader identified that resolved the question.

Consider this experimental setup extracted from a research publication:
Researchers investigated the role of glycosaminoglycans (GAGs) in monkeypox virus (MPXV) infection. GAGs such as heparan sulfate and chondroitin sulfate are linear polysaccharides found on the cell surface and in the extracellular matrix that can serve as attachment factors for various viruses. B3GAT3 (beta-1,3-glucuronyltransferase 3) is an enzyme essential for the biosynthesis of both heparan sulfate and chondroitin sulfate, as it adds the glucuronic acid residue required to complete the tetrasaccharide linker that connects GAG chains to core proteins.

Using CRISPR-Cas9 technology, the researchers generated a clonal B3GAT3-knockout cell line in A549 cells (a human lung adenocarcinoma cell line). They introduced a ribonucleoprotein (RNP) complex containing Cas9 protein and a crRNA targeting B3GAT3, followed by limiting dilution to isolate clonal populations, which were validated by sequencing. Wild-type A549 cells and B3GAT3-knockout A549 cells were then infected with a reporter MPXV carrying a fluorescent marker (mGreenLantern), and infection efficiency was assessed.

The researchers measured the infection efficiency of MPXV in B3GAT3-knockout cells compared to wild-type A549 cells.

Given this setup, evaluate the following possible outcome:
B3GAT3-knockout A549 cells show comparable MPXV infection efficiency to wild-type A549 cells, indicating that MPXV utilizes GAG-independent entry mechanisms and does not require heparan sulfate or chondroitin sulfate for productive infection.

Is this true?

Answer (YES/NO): NO